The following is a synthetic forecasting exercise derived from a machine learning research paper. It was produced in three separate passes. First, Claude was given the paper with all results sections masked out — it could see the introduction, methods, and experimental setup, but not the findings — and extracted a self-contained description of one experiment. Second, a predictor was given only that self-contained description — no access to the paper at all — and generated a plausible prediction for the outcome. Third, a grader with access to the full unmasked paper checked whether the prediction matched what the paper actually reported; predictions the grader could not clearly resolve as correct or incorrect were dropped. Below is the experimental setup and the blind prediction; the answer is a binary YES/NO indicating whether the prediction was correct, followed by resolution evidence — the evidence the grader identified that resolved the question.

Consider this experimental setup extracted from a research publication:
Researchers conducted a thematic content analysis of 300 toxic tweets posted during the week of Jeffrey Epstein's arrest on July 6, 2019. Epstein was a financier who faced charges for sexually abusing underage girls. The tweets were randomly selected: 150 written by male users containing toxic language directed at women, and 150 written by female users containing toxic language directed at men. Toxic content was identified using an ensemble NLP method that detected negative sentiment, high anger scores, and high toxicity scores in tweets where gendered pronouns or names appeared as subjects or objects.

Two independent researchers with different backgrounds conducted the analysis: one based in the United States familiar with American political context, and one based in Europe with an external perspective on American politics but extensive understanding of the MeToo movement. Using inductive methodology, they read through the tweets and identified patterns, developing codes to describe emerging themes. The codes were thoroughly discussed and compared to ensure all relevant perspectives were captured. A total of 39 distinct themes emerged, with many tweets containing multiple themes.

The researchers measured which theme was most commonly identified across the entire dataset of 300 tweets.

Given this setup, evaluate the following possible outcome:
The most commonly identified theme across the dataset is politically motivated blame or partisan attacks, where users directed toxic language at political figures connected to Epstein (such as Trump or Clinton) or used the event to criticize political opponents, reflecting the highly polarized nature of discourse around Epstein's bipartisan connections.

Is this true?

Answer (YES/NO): YES